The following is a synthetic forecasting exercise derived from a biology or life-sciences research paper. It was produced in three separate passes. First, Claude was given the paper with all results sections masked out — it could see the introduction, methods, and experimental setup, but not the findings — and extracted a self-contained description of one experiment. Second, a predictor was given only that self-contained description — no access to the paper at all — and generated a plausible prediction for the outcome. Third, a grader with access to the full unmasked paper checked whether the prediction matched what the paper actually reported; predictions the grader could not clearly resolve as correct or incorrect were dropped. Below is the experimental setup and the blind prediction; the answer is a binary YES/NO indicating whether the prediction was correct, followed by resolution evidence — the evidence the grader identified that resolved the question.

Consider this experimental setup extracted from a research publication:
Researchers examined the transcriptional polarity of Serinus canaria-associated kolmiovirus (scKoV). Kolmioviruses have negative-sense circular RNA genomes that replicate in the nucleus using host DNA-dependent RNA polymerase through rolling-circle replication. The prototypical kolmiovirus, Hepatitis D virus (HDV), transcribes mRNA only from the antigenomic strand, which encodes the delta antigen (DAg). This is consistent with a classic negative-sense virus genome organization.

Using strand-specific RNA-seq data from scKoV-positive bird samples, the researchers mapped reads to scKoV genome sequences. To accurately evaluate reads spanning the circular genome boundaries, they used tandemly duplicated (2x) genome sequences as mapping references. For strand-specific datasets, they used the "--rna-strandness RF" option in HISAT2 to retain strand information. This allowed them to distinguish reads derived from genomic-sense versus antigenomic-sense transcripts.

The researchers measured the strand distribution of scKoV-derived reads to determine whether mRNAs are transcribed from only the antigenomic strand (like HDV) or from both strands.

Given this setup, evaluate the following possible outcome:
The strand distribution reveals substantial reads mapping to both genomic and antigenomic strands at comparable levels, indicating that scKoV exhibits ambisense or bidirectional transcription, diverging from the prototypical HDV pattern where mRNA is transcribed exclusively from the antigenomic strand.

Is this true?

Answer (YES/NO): YES